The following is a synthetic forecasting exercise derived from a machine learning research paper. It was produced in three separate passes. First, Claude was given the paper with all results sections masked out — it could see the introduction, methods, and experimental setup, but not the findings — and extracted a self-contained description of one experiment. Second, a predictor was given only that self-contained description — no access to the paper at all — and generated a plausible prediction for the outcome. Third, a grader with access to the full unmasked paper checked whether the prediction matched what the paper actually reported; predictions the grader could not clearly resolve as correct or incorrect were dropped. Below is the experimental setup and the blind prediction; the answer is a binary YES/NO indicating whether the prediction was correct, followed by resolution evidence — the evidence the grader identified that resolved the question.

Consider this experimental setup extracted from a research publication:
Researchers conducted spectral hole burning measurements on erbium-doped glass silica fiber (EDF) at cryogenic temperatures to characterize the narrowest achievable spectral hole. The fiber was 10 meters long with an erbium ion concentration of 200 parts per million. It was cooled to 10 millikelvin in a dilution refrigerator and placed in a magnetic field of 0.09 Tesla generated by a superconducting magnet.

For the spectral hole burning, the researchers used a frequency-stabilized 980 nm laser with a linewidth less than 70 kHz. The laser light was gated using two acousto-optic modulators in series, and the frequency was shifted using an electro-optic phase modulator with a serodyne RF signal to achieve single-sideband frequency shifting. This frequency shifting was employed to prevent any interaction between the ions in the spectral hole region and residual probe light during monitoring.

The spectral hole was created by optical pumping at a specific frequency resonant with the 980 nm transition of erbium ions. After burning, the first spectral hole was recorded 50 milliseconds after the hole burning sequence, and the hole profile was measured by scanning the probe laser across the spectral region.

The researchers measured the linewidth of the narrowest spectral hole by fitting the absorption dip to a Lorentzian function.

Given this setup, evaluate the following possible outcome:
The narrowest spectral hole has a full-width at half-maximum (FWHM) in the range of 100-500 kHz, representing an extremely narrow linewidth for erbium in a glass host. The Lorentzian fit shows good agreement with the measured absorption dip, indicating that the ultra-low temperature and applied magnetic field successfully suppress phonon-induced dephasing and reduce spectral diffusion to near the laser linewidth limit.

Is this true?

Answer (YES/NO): NO